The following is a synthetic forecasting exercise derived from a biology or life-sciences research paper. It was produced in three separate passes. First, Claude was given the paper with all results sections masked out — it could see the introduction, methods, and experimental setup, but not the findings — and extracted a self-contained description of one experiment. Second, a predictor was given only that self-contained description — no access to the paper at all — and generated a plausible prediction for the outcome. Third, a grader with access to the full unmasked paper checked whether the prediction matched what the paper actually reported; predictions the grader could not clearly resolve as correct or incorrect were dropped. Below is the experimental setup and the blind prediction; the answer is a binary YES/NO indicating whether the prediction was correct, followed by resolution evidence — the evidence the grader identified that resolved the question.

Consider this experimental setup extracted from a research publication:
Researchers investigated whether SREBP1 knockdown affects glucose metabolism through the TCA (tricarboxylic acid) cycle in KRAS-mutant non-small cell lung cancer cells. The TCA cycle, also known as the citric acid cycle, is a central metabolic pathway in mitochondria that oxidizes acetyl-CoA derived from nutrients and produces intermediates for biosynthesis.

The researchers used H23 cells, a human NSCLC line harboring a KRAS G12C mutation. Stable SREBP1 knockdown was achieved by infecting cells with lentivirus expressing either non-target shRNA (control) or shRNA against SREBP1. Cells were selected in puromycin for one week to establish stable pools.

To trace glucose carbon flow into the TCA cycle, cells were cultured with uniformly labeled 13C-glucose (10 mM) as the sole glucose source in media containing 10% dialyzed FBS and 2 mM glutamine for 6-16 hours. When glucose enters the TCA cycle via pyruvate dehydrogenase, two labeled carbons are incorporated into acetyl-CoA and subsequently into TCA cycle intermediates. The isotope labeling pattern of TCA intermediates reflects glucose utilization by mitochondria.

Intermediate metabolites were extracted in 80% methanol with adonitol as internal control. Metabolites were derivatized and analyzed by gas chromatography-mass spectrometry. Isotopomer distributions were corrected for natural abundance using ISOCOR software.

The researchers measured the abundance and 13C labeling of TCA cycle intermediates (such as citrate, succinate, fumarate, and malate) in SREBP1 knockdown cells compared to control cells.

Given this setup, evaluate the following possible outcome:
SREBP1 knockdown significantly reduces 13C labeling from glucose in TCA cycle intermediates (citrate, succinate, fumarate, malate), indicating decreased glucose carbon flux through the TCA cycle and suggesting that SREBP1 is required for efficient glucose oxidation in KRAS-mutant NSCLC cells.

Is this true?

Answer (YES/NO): YES